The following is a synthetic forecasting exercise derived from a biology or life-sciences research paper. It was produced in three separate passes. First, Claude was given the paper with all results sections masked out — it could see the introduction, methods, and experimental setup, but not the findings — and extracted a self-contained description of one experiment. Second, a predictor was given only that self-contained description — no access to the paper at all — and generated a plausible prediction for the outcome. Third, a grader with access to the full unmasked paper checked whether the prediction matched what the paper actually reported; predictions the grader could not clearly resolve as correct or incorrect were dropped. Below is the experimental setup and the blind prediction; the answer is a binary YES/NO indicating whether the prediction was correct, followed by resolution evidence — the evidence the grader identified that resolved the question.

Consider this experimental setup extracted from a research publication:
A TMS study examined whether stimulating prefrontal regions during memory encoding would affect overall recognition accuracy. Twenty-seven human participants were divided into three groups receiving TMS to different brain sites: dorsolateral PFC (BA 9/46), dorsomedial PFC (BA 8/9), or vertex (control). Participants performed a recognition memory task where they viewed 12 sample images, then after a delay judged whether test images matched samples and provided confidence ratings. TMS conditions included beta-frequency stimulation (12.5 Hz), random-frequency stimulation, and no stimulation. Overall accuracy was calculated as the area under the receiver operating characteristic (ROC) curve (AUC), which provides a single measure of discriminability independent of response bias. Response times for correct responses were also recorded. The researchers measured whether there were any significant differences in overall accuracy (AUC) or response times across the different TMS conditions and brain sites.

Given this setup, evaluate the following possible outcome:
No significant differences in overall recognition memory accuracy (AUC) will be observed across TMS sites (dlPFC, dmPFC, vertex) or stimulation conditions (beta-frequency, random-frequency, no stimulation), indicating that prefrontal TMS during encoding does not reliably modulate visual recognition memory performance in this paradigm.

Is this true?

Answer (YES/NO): NO